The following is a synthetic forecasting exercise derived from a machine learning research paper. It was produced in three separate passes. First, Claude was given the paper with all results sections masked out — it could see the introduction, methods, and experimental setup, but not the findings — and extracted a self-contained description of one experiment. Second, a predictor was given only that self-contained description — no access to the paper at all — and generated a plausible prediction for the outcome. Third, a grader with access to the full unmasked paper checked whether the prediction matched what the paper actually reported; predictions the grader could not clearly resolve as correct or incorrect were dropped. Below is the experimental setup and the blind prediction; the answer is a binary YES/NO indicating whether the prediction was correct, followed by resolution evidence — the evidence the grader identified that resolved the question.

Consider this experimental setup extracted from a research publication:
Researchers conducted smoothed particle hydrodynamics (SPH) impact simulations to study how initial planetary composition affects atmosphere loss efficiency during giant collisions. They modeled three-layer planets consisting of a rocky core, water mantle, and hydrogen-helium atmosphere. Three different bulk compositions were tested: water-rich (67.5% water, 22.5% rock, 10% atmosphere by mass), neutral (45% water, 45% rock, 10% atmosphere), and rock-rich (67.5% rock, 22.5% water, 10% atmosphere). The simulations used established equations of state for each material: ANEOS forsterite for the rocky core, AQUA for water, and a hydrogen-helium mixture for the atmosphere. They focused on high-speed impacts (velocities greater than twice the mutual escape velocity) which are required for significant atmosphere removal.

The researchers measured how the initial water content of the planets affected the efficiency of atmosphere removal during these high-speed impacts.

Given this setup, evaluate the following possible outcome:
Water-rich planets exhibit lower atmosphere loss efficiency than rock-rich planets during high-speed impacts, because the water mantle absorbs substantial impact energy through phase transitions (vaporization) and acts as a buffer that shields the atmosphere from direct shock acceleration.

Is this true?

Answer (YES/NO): NO